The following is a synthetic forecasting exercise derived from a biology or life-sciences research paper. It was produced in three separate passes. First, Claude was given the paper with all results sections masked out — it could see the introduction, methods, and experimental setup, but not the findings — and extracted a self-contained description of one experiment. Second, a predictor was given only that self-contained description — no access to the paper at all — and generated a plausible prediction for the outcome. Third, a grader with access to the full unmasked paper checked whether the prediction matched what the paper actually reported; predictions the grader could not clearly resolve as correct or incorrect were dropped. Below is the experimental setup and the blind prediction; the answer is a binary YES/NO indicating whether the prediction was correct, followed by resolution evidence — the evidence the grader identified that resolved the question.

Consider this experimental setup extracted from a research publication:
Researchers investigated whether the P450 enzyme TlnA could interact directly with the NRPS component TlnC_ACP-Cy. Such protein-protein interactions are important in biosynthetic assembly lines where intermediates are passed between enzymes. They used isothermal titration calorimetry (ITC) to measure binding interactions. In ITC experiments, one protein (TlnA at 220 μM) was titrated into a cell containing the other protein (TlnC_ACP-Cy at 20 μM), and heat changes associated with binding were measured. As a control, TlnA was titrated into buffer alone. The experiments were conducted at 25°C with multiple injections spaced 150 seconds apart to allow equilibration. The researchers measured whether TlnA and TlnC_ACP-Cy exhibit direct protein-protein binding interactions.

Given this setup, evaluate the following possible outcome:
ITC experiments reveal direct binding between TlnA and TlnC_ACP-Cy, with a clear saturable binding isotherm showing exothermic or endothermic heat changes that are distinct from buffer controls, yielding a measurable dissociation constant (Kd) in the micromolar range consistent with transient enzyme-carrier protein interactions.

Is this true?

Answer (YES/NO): NO